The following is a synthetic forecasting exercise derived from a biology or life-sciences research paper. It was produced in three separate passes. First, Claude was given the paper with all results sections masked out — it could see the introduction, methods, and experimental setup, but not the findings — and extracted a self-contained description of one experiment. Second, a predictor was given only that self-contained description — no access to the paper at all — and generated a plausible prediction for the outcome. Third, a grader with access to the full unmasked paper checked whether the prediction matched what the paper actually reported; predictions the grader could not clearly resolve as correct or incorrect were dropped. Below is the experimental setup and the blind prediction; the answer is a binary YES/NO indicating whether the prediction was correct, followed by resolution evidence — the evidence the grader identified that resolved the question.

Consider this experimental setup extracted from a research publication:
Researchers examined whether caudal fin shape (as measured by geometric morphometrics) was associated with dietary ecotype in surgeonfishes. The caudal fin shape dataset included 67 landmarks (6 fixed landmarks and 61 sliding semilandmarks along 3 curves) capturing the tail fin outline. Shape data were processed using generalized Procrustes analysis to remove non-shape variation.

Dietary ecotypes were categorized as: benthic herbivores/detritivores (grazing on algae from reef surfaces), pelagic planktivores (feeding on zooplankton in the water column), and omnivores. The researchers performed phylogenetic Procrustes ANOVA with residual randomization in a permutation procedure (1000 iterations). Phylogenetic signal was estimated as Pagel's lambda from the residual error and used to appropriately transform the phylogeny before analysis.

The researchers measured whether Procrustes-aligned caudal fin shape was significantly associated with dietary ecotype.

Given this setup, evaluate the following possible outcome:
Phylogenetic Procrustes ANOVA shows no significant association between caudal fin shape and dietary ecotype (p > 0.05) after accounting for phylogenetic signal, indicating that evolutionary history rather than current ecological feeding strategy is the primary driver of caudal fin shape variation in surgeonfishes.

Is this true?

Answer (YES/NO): NO